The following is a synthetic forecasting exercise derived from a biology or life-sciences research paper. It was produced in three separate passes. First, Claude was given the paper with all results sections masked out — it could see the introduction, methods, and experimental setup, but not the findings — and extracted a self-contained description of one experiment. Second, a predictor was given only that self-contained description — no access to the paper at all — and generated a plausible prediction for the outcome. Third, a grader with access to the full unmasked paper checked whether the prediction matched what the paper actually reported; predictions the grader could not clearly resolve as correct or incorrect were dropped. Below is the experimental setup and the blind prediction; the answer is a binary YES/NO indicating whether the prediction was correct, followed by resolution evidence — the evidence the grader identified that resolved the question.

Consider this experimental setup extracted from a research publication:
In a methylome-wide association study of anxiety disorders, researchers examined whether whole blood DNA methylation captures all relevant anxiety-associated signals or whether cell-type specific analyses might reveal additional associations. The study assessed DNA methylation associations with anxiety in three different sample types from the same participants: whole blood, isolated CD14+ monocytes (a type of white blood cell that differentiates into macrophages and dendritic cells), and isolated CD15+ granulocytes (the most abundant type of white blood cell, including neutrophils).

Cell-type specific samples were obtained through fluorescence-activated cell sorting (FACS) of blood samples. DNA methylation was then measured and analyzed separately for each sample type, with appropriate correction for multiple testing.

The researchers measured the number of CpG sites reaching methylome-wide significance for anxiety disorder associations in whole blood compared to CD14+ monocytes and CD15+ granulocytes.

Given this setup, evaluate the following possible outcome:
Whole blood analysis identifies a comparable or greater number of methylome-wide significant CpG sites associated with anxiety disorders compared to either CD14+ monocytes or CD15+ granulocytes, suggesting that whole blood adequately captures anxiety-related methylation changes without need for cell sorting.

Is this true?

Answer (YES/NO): NO